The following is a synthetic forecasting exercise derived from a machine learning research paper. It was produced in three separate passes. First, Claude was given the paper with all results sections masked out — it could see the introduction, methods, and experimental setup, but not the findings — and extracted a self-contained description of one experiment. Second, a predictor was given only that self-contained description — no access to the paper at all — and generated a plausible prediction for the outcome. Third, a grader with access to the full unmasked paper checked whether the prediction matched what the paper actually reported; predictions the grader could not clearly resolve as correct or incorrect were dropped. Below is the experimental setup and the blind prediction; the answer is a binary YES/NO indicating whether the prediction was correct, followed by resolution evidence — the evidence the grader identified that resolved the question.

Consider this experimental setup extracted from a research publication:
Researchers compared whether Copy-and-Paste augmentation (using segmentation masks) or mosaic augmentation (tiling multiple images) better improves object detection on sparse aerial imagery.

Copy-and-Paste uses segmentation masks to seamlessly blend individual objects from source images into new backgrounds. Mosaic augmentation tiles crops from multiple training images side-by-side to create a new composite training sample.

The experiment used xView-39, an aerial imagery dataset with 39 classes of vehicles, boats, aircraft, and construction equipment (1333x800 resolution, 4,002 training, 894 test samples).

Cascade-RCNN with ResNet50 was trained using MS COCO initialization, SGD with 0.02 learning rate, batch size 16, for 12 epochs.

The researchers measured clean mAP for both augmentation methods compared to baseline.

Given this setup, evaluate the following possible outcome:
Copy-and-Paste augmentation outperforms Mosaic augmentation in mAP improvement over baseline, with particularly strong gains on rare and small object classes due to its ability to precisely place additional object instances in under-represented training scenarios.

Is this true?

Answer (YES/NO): NO